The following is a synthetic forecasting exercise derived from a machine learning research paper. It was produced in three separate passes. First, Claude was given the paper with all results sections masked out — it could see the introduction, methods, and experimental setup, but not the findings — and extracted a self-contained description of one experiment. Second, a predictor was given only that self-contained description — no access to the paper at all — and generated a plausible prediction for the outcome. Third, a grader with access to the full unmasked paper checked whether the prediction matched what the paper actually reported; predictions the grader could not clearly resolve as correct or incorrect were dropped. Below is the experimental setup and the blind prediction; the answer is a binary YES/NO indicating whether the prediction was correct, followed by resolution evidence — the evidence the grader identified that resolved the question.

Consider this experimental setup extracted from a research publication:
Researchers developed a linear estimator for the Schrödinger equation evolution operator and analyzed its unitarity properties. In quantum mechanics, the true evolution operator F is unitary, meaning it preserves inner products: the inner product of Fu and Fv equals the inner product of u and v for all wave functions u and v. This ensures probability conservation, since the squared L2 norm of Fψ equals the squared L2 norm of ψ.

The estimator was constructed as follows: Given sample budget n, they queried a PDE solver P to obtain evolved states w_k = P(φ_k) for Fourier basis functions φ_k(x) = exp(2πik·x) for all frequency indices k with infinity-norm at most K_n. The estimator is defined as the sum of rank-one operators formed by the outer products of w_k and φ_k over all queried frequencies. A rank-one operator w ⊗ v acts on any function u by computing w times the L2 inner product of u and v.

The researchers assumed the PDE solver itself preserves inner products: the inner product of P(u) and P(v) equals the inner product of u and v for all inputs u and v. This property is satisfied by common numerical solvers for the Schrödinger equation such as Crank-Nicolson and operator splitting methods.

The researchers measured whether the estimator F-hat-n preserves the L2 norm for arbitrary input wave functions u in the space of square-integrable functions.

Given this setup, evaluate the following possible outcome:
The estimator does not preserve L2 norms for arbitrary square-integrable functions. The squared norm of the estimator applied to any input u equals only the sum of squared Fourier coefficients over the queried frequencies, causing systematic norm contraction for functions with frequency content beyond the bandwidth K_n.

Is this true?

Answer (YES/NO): YES